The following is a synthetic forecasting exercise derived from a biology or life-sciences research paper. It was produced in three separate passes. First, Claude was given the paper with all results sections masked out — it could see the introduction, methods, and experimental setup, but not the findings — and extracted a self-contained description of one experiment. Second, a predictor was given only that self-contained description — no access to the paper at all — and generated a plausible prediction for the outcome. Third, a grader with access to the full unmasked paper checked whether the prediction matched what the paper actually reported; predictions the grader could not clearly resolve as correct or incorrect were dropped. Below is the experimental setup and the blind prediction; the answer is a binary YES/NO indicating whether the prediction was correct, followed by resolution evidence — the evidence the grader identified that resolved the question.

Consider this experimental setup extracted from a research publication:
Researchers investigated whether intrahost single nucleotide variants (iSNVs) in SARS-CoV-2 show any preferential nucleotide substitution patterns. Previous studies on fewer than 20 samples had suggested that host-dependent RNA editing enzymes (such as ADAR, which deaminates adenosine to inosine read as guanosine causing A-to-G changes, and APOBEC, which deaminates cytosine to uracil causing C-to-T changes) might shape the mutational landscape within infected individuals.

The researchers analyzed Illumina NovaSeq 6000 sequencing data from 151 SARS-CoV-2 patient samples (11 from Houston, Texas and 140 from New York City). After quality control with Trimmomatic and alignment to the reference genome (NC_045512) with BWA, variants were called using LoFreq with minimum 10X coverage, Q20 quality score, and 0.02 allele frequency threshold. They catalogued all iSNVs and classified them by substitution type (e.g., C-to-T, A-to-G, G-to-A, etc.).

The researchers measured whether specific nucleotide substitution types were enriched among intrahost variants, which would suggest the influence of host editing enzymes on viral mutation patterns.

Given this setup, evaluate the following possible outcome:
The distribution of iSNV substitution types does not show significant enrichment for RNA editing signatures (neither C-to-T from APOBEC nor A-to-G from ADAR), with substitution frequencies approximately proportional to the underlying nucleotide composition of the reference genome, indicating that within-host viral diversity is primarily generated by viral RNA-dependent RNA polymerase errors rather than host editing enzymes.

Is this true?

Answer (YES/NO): NO